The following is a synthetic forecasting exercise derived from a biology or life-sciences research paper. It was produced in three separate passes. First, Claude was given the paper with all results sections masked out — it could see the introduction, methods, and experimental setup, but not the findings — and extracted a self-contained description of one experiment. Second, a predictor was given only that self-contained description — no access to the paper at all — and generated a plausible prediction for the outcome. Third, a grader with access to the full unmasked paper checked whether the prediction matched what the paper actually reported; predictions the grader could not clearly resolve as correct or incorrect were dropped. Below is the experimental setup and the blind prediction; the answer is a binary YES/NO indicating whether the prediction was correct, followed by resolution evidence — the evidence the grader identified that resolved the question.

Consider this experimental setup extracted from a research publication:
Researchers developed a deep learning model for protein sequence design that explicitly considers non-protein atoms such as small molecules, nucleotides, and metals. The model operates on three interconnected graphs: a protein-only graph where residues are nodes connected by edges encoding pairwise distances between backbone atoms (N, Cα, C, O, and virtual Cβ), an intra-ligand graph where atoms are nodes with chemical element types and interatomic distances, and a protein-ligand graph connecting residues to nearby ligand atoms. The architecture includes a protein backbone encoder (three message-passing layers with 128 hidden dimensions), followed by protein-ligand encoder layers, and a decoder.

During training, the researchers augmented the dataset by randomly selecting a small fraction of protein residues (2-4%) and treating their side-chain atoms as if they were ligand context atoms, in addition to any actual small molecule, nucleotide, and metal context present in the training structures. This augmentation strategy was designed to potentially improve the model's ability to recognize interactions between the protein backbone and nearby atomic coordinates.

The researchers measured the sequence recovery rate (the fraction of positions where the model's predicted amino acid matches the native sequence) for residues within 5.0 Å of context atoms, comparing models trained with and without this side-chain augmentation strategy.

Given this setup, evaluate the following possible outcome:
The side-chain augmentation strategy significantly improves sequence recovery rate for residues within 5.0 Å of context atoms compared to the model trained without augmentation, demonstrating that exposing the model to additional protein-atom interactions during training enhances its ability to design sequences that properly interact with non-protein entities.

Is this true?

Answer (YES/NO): NO